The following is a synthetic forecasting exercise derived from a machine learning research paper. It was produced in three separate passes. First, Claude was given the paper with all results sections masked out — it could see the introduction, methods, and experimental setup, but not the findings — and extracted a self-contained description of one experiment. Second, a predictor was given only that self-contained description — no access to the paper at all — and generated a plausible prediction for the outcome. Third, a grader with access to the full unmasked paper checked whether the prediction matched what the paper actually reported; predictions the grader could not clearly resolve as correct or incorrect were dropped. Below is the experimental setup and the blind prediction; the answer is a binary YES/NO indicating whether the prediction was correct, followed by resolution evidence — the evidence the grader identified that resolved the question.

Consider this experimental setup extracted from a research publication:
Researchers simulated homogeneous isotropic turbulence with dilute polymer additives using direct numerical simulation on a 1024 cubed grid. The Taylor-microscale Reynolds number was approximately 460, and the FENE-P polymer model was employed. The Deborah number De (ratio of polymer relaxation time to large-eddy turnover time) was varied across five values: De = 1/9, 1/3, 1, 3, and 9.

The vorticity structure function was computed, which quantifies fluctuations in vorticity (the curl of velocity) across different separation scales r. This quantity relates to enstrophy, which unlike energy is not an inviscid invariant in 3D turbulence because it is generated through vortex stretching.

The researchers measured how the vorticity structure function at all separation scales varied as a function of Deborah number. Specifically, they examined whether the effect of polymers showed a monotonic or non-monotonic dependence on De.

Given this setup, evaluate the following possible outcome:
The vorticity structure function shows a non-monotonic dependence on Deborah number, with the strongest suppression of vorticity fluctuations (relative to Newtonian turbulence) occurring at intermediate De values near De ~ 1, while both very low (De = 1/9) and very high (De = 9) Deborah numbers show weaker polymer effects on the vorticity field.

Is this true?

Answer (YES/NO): NO